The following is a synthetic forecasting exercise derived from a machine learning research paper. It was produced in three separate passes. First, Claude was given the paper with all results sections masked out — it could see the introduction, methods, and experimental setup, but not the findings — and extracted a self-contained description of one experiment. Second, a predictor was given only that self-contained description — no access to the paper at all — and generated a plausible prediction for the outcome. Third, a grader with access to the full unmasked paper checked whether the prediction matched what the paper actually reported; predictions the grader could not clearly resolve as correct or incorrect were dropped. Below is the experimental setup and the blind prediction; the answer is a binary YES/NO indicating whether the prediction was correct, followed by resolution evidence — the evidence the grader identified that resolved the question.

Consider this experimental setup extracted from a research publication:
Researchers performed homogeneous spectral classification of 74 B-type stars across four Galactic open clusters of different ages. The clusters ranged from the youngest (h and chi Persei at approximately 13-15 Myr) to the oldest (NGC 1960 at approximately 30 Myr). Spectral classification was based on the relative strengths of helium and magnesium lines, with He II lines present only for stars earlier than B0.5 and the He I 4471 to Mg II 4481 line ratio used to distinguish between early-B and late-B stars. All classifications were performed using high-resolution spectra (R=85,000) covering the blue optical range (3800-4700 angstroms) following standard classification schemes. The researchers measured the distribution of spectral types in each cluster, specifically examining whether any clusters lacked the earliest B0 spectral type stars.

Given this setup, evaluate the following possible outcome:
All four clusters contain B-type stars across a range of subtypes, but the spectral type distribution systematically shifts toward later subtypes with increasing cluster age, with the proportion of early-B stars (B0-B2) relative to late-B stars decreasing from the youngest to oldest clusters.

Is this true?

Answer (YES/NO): NO